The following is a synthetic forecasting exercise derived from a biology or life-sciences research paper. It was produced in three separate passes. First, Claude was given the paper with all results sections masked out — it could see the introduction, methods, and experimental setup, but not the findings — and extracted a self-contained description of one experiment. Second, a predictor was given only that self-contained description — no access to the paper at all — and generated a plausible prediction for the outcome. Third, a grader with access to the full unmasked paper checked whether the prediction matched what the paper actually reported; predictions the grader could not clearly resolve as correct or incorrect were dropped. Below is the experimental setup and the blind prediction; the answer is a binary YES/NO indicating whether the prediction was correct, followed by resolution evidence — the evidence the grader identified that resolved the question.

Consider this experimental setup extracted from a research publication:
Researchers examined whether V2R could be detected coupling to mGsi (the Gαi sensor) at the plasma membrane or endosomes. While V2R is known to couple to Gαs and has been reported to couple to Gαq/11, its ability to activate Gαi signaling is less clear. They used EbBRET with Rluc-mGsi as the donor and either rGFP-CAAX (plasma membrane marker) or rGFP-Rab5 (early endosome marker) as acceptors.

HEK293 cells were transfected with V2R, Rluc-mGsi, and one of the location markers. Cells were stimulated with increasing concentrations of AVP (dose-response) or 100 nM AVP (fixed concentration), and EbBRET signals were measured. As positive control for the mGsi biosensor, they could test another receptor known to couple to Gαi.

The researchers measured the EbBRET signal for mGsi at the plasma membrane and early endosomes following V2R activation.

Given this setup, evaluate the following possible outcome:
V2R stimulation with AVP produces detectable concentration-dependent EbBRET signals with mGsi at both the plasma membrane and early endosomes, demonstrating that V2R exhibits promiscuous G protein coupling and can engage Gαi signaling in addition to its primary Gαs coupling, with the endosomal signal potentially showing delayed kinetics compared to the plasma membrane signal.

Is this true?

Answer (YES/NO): NO